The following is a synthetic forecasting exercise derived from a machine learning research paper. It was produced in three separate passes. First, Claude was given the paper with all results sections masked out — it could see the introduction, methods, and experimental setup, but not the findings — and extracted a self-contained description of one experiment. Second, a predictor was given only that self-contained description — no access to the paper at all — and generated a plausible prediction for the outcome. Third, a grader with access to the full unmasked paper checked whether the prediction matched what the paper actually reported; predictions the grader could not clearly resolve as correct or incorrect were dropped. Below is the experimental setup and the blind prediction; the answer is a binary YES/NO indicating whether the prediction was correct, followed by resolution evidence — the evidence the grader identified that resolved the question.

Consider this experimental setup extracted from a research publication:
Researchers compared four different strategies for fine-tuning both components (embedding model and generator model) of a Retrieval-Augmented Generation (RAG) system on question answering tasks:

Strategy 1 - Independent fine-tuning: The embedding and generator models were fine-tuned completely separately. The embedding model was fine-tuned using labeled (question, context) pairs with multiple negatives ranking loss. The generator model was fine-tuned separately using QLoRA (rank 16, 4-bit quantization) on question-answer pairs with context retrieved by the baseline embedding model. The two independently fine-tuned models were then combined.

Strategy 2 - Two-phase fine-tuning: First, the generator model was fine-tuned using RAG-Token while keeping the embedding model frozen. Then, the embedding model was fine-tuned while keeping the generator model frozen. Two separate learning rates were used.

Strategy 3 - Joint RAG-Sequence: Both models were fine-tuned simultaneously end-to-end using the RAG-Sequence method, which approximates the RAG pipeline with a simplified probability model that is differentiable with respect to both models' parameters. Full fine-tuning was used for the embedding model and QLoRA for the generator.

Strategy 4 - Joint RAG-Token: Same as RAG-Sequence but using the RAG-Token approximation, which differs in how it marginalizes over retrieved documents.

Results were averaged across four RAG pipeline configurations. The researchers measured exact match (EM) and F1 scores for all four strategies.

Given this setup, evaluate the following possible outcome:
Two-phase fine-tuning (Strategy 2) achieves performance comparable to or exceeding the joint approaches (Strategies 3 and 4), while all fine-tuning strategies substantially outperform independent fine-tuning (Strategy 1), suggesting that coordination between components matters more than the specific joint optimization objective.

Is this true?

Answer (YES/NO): NO